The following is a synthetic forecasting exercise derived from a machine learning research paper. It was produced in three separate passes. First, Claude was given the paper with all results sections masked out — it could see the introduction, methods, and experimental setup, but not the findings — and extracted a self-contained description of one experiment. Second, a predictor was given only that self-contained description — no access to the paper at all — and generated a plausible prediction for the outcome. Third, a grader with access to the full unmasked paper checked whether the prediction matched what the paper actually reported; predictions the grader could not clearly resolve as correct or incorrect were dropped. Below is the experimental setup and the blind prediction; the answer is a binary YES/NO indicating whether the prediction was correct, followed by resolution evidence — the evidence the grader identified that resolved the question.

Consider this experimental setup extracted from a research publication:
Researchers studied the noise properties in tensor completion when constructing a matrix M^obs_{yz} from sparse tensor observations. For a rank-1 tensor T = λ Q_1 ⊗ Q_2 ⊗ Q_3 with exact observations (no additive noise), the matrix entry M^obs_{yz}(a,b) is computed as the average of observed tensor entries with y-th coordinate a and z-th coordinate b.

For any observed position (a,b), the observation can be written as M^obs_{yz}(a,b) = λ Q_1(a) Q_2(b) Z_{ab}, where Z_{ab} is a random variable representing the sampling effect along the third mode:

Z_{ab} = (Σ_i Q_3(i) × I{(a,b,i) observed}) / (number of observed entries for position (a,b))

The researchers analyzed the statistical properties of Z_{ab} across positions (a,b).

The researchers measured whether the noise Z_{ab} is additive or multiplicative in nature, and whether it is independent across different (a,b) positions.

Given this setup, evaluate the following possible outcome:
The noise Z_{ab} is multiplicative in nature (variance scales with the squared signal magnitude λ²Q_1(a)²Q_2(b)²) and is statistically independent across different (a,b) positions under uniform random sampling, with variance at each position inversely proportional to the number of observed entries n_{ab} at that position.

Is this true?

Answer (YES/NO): YES